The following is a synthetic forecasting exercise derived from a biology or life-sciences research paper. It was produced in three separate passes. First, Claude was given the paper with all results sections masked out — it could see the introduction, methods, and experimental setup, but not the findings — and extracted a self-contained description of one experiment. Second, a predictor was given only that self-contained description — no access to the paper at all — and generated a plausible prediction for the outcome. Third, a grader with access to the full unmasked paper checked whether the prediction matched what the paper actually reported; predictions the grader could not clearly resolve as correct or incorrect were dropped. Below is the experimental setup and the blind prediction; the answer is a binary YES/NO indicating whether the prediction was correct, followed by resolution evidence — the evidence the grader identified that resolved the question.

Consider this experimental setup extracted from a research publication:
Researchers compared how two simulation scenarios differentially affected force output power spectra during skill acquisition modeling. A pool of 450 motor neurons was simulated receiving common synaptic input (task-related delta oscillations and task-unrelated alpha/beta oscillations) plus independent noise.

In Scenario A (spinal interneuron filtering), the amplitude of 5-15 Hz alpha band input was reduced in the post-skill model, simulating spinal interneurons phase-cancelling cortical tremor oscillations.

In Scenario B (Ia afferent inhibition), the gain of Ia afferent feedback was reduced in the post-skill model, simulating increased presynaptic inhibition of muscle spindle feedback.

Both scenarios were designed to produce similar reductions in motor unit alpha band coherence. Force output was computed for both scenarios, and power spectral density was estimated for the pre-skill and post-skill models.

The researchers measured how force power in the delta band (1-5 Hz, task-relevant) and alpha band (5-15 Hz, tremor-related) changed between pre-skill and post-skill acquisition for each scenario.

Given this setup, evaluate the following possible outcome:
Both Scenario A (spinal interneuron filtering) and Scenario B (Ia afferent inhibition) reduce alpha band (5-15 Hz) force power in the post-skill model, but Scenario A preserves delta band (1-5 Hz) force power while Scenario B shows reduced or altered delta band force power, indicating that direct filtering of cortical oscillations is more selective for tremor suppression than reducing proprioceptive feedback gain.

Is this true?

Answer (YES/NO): NO